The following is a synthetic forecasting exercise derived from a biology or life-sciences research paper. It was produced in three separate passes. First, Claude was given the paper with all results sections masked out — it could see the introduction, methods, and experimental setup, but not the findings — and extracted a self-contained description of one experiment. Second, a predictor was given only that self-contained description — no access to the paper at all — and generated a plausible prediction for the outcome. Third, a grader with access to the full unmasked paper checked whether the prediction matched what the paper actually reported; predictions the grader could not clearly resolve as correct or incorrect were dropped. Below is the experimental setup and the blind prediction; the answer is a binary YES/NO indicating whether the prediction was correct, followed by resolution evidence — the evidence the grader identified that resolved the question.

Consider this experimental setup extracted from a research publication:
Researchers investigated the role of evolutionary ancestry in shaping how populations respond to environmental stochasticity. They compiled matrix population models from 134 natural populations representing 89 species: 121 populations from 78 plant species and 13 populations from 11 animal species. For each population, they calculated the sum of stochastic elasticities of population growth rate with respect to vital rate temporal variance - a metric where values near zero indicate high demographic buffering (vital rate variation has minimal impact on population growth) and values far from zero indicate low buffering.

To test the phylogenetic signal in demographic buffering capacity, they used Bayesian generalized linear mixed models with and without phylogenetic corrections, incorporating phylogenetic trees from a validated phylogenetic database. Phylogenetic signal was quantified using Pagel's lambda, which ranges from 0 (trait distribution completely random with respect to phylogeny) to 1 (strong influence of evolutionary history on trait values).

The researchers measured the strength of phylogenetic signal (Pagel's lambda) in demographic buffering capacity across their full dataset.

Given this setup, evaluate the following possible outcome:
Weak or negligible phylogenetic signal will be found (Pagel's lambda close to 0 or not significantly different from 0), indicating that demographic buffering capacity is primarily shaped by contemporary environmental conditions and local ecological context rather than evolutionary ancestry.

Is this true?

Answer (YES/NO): NO